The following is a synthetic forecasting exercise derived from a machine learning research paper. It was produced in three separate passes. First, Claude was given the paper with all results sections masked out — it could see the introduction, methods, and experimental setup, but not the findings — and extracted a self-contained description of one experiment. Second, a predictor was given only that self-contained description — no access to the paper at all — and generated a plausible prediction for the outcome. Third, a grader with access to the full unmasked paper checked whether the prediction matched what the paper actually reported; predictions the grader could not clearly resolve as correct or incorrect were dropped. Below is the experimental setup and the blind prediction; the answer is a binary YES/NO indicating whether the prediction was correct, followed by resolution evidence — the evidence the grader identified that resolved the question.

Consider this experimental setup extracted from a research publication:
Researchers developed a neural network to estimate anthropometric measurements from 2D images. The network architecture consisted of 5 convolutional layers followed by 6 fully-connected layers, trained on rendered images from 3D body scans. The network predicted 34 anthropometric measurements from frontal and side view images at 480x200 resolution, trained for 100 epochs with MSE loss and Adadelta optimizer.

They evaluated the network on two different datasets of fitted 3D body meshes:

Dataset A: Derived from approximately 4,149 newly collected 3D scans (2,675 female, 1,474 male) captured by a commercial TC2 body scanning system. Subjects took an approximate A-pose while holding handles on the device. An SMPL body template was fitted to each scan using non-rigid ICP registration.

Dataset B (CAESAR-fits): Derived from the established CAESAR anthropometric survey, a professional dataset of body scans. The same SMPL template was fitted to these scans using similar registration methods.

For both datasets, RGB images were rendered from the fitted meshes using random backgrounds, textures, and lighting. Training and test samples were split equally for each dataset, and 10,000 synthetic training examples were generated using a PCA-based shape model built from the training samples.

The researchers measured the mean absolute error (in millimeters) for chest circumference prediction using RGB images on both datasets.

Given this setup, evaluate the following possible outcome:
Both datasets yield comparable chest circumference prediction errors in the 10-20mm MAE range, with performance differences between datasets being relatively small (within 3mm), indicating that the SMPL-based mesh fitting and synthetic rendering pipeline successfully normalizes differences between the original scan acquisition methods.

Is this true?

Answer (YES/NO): NO